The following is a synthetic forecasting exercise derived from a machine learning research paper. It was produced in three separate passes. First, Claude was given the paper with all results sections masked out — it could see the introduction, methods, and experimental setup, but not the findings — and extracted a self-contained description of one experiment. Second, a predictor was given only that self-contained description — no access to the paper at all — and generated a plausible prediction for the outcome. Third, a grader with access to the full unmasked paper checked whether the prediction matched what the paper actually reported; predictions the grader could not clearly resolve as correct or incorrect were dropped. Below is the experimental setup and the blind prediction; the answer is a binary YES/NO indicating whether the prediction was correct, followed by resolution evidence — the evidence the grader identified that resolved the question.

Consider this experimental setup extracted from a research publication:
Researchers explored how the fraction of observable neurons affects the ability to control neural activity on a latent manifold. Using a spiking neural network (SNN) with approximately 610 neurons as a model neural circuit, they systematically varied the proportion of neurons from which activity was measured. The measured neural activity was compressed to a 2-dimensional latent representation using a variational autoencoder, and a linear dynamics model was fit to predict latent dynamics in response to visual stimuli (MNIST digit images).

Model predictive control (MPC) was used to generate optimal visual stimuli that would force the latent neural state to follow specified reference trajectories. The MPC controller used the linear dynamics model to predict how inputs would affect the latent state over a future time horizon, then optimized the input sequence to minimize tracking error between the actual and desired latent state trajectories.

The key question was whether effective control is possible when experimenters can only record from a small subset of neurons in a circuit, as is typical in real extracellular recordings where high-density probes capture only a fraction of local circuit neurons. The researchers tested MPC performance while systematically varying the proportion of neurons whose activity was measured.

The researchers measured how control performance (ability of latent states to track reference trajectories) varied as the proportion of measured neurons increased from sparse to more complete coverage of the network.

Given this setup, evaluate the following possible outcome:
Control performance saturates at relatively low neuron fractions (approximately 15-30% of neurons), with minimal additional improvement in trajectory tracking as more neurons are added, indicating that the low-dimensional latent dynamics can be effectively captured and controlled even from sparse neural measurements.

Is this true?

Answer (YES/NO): NO